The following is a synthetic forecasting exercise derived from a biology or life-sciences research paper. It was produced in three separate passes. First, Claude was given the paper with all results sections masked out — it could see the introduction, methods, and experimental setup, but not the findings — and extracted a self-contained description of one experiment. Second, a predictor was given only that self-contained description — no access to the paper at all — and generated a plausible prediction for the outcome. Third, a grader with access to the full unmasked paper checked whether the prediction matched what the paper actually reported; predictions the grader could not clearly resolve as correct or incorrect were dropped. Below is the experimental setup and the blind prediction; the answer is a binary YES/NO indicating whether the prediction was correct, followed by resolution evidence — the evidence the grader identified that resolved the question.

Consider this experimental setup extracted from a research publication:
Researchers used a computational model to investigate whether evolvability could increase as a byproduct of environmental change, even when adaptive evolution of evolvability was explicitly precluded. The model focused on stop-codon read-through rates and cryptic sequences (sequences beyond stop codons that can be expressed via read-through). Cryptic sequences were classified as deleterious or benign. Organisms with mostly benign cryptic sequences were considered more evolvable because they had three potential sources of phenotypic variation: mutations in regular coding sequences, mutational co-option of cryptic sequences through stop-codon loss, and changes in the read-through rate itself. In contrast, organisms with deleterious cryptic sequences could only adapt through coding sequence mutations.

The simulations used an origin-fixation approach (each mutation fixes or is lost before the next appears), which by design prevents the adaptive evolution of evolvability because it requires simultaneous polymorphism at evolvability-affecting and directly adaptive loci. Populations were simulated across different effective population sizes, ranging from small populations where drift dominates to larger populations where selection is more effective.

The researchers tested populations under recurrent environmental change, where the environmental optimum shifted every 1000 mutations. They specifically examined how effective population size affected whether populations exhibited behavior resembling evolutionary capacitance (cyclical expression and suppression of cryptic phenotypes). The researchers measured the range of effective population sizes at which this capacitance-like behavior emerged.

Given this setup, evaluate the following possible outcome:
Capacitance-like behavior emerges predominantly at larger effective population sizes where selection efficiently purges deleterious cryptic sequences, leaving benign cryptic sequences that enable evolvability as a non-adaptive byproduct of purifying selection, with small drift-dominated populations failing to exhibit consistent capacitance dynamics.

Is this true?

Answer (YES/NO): NO